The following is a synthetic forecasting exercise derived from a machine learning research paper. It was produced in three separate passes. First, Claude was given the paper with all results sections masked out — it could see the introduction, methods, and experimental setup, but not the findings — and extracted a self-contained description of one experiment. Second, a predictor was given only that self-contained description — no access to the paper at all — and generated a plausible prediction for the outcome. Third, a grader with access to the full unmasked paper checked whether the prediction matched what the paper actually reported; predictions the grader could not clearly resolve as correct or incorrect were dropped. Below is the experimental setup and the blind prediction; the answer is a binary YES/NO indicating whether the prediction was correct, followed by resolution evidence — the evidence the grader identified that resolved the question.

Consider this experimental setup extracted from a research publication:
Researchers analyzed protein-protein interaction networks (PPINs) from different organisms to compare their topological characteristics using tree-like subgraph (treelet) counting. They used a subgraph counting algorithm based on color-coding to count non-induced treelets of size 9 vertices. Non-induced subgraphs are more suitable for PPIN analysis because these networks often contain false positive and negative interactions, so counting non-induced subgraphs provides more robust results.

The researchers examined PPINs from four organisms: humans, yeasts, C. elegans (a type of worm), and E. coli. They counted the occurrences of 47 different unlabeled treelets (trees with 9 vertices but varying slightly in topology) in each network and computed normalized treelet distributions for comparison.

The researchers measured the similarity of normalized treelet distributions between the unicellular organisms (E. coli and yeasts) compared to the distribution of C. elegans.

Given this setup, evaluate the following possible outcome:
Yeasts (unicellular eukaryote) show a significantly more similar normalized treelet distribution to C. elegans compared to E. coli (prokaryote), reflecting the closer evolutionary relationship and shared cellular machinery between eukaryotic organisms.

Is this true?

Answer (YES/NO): NO